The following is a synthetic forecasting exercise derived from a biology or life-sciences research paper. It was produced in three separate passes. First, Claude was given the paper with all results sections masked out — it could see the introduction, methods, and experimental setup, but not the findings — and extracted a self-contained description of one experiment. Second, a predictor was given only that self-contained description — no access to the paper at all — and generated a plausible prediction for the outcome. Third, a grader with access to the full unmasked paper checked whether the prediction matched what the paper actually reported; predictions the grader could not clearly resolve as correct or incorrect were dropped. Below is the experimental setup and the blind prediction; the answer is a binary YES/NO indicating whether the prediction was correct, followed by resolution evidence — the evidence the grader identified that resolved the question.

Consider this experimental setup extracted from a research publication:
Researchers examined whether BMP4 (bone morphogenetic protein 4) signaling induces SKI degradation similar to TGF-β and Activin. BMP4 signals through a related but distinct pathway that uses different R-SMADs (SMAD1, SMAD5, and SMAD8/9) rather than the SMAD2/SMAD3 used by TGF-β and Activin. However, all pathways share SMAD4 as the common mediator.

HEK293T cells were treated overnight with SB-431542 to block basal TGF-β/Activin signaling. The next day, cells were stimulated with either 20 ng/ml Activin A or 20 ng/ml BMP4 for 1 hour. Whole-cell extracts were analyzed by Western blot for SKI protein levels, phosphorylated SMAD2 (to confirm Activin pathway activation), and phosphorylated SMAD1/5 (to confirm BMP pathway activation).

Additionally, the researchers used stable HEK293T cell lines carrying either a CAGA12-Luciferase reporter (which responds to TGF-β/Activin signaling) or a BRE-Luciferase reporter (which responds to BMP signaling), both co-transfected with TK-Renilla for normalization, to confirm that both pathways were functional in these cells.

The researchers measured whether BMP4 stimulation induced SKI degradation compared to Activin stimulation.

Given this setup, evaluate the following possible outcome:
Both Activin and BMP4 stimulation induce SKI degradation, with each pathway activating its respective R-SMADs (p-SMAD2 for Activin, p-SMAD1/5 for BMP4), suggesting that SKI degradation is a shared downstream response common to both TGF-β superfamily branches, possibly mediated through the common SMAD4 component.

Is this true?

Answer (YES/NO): NO